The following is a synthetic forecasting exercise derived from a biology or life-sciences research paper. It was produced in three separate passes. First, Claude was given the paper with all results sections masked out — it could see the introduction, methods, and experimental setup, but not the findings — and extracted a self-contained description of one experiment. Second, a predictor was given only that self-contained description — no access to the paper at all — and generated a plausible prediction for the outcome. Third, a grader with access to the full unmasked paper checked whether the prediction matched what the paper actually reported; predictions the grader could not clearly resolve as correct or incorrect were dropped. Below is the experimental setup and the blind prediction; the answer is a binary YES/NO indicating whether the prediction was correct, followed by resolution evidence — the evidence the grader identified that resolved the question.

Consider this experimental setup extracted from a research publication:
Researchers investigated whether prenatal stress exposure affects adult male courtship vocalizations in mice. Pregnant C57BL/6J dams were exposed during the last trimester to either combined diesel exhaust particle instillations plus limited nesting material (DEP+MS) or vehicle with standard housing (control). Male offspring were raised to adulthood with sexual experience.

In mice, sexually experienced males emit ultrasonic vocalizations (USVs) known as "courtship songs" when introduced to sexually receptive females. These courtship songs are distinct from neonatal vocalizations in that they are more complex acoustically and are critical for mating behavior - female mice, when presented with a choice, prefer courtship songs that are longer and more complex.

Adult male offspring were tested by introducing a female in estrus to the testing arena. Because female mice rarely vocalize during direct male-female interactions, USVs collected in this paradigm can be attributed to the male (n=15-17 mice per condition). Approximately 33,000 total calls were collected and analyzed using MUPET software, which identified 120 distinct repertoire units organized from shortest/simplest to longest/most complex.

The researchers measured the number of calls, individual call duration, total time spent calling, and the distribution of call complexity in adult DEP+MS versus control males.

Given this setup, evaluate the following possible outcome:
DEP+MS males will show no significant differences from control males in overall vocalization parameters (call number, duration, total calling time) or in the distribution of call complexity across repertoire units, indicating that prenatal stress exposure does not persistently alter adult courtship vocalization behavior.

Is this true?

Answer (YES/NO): NO